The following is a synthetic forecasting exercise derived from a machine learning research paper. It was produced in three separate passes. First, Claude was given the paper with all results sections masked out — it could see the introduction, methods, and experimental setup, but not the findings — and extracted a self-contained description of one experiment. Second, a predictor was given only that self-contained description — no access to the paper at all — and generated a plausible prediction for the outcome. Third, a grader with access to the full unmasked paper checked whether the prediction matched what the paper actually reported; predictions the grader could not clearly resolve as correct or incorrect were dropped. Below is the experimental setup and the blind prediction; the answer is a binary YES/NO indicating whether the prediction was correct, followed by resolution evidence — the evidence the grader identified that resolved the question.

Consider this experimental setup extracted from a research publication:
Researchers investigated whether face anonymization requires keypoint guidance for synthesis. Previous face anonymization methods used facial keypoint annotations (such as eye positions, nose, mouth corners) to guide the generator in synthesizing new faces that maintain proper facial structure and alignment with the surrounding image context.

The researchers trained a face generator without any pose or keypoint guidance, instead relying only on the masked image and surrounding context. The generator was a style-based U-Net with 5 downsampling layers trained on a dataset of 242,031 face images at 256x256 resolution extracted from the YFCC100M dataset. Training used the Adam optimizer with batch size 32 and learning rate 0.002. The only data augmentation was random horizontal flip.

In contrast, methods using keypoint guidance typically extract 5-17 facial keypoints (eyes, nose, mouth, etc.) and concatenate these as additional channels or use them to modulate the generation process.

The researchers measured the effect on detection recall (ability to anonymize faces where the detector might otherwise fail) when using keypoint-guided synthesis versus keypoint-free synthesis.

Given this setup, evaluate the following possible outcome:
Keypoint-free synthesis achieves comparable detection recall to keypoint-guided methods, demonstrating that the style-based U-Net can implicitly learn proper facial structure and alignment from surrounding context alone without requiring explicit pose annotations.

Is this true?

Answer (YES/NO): NO